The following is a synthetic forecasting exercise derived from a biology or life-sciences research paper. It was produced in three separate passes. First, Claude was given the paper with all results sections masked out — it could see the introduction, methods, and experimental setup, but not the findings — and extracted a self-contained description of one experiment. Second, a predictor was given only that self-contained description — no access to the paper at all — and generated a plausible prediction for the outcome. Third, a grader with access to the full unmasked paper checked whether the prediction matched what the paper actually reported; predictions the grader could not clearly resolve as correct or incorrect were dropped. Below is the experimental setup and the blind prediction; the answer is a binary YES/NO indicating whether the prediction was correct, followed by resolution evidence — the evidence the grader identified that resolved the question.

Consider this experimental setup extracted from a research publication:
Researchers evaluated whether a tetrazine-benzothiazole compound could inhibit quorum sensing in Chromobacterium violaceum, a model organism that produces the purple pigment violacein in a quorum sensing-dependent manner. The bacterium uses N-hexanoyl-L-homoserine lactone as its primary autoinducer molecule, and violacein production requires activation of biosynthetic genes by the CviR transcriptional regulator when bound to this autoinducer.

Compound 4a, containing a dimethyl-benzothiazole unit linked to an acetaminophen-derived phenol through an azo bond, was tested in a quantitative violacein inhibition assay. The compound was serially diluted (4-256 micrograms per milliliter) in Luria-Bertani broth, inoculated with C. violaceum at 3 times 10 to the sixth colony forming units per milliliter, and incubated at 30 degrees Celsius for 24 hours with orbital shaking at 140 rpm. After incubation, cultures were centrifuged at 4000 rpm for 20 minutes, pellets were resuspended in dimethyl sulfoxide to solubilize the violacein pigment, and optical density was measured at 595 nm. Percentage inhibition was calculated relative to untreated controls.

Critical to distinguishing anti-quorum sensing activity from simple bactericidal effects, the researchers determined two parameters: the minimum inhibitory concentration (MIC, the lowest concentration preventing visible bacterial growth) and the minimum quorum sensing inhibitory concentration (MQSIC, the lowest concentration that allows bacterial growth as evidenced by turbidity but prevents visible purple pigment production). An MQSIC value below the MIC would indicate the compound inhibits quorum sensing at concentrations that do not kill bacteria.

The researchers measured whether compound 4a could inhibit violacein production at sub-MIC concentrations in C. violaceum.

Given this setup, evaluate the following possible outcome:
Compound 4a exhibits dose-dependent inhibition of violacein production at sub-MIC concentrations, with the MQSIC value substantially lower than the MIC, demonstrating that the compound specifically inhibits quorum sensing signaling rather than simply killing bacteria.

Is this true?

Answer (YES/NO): YES